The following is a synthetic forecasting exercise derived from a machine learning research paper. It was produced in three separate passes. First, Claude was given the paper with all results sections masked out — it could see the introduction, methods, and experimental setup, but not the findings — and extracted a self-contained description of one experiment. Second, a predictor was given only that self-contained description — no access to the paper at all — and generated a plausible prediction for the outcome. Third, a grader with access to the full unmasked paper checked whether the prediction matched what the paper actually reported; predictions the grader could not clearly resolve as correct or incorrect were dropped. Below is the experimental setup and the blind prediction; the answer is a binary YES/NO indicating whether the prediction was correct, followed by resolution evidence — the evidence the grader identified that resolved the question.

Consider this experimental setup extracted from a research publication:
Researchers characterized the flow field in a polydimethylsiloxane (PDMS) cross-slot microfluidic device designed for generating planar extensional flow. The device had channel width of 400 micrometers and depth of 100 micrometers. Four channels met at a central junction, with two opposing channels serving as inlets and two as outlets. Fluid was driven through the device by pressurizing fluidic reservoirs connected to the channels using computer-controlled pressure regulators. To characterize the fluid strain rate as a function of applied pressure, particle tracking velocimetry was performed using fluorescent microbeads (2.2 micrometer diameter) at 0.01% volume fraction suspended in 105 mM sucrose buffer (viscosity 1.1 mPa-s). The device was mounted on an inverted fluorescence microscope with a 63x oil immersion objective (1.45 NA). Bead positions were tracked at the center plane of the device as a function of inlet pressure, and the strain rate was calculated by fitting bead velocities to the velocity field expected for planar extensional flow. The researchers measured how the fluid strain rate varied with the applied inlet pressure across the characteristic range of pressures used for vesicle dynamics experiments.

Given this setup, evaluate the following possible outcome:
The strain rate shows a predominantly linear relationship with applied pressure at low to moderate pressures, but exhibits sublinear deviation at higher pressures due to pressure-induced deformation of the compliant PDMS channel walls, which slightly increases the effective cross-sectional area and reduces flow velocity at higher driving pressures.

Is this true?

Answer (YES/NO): NO